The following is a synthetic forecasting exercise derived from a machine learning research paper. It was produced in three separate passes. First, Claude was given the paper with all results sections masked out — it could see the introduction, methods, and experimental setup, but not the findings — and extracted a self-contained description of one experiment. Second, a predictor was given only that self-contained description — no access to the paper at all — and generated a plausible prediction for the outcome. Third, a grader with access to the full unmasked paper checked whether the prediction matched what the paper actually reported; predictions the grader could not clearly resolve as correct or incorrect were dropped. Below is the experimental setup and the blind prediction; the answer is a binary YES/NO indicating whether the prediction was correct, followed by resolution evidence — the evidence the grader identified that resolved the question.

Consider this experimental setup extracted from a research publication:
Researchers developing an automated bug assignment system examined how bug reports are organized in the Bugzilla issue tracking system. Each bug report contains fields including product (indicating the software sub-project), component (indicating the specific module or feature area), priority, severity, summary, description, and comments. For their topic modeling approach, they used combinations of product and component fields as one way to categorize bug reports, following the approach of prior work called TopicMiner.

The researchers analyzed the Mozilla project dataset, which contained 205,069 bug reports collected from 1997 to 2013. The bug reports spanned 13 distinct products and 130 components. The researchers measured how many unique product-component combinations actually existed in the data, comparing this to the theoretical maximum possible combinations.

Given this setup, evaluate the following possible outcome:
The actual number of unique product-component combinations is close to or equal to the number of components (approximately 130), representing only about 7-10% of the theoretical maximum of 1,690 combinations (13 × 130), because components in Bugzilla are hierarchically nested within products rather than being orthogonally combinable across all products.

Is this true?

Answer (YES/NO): NO